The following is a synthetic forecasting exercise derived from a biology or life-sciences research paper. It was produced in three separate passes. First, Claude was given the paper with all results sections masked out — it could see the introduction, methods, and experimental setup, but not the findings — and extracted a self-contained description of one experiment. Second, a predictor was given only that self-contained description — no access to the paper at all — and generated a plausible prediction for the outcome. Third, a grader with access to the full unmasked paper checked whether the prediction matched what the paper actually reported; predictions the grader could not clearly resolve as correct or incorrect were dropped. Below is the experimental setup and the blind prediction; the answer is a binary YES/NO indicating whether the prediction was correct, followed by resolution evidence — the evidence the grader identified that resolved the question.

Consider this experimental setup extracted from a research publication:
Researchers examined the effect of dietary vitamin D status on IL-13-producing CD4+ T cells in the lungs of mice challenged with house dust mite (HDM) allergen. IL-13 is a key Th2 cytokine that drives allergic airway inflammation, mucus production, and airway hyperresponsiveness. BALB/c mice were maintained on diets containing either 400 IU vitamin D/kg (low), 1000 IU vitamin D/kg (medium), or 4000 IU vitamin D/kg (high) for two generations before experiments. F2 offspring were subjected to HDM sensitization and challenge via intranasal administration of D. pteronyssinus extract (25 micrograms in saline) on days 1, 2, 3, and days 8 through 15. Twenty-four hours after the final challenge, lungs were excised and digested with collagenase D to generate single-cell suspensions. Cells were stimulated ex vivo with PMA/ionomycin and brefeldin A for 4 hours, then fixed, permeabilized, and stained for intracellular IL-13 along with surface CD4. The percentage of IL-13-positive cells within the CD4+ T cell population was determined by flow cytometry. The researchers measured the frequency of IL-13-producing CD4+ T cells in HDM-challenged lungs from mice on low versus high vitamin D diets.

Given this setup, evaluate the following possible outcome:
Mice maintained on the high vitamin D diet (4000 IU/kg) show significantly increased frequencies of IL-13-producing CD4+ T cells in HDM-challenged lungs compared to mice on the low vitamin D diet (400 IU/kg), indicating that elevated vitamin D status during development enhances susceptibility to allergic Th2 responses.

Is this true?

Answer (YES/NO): NO